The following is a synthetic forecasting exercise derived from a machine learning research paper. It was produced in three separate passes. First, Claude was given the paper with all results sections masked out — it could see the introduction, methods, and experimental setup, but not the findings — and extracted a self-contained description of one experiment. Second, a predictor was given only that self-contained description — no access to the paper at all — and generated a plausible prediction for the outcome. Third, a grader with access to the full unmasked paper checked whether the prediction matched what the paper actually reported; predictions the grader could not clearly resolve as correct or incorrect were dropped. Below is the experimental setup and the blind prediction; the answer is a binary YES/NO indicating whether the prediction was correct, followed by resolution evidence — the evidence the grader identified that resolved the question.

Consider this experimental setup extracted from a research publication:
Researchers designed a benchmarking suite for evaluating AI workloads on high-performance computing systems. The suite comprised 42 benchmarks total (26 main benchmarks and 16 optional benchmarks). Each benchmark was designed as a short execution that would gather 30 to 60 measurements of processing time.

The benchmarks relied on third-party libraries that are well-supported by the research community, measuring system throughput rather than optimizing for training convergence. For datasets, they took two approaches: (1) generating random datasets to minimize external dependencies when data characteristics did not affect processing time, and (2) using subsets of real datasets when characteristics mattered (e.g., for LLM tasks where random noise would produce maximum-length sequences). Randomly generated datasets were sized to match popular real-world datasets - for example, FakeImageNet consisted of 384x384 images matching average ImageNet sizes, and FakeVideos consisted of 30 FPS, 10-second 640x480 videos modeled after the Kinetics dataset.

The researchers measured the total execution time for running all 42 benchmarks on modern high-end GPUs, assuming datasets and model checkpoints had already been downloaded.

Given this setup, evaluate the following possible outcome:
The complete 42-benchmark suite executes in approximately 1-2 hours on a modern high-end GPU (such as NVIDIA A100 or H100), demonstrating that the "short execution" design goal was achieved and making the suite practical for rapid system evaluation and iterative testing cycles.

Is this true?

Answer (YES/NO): YES